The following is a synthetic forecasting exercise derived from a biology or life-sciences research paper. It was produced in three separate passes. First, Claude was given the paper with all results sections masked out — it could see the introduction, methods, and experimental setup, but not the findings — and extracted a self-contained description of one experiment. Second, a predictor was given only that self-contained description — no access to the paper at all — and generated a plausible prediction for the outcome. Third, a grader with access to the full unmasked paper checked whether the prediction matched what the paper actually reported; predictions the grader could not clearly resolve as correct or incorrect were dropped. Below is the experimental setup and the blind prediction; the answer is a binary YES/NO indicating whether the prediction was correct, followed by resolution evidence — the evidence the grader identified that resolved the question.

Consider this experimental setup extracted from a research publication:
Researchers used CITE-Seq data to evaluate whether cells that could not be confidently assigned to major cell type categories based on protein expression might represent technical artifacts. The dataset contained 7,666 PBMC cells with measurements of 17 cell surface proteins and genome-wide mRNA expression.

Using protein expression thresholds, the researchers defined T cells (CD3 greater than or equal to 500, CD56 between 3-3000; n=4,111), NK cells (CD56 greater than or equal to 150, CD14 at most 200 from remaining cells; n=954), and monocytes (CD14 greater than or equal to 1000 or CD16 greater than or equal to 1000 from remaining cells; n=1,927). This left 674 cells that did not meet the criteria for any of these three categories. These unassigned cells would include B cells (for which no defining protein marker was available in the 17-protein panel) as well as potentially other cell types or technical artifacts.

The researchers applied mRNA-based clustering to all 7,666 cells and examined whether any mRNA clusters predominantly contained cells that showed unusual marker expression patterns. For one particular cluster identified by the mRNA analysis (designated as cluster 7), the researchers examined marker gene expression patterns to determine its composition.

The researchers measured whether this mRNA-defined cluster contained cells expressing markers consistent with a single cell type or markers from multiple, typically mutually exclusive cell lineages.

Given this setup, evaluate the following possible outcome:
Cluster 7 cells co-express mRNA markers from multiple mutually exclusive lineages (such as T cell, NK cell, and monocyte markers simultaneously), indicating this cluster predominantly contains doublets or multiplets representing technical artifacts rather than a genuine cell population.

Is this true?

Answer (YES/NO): YES